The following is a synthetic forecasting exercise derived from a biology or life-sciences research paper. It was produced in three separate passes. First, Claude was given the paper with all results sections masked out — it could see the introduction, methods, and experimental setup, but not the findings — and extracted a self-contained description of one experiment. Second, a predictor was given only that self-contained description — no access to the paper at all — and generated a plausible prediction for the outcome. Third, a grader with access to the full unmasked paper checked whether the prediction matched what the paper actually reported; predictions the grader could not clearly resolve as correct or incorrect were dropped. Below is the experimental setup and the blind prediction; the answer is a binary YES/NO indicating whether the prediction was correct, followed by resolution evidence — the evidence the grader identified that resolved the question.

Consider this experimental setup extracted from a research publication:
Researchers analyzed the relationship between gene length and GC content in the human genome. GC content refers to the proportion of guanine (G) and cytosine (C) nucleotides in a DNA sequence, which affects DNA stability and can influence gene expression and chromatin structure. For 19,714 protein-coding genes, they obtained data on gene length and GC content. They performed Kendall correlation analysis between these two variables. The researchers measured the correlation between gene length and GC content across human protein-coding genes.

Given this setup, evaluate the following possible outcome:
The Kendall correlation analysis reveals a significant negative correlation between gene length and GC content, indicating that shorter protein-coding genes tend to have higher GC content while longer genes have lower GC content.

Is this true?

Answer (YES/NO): YES